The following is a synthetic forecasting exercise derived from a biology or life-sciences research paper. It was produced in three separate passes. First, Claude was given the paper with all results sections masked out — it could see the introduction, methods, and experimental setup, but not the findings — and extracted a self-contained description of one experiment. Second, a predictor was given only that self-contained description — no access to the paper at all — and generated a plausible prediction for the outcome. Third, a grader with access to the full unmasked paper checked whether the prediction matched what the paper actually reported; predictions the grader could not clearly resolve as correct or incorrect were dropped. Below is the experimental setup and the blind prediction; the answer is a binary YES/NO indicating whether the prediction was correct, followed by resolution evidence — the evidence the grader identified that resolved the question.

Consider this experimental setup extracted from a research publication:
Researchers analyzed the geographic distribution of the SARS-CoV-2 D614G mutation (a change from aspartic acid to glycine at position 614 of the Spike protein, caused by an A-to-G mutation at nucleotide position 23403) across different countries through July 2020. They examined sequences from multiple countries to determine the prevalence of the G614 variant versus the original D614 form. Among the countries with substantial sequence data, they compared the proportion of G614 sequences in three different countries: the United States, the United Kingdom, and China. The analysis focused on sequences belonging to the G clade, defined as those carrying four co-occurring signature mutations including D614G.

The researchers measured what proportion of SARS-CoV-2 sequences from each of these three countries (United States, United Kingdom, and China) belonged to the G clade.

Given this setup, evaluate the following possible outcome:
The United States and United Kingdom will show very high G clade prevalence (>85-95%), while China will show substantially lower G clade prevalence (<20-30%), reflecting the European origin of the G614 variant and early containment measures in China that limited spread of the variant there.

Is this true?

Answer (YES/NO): NO